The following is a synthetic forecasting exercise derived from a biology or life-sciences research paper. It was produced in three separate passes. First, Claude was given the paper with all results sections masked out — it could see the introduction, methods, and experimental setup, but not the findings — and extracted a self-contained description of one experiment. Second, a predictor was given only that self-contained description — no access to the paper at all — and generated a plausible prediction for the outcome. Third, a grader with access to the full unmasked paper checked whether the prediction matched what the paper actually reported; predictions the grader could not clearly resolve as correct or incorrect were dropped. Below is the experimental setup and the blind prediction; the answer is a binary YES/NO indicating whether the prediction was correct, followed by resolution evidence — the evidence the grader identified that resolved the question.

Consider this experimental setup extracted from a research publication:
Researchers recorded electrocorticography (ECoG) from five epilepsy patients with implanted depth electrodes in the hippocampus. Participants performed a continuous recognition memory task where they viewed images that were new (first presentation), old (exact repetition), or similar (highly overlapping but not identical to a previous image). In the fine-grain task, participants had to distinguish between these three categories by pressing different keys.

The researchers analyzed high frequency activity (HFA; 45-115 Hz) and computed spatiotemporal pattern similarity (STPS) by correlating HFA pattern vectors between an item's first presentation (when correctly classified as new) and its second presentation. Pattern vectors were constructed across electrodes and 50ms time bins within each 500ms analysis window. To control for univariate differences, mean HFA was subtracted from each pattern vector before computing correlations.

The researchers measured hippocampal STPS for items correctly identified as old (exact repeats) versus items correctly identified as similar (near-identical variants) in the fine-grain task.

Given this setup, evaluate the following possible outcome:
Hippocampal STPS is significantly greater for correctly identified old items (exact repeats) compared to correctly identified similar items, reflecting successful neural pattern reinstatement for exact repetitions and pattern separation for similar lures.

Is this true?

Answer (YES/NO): YES